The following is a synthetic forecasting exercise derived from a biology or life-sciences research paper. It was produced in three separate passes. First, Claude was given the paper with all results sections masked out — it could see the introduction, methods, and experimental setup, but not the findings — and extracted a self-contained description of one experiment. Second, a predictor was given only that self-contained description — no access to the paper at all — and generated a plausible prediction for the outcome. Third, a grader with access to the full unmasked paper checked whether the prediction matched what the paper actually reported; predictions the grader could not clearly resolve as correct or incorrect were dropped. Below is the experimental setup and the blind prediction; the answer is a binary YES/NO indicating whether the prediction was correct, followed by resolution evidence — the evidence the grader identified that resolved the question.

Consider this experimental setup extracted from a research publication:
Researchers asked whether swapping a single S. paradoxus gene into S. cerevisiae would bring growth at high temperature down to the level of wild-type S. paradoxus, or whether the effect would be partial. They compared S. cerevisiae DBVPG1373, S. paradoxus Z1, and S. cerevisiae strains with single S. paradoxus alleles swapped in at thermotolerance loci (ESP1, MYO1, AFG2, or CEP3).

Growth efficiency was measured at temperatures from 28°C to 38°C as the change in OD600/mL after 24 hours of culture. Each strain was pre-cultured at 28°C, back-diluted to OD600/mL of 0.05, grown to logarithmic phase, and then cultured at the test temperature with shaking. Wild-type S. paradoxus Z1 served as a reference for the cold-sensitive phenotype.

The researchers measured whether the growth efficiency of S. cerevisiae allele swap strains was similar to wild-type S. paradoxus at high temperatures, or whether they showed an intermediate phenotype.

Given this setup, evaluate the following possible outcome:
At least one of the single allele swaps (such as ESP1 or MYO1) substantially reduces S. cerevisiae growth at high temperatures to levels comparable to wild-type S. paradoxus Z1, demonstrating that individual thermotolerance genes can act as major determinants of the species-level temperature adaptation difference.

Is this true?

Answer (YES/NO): YES